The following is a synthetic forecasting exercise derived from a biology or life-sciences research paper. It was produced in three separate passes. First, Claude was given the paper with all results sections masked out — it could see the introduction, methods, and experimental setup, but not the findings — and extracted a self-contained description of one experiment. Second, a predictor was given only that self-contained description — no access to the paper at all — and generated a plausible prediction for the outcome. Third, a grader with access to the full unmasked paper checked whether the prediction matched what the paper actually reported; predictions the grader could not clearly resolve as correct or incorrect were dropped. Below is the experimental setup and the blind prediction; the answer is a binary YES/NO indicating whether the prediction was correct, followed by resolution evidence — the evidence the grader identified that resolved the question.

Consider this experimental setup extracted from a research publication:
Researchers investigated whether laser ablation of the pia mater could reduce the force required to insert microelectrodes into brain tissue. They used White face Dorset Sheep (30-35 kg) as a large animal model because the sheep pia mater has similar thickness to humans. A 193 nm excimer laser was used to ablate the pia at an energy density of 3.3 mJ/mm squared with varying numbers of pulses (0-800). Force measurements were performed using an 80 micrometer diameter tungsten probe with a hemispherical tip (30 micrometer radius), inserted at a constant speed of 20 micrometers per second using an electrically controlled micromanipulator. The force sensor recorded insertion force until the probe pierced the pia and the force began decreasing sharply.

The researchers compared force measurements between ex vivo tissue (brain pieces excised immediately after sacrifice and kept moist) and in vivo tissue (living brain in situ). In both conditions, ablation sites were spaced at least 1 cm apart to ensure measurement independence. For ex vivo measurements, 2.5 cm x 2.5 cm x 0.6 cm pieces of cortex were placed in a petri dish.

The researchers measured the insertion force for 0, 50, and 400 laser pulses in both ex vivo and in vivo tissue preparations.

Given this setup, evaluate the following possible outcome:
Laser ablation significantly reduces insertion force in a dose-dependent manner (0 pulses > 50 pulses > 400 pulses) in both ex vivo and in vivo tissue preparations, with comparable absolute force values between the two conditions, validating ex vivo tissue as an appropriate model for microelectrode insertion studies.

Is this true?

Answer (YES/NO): YES